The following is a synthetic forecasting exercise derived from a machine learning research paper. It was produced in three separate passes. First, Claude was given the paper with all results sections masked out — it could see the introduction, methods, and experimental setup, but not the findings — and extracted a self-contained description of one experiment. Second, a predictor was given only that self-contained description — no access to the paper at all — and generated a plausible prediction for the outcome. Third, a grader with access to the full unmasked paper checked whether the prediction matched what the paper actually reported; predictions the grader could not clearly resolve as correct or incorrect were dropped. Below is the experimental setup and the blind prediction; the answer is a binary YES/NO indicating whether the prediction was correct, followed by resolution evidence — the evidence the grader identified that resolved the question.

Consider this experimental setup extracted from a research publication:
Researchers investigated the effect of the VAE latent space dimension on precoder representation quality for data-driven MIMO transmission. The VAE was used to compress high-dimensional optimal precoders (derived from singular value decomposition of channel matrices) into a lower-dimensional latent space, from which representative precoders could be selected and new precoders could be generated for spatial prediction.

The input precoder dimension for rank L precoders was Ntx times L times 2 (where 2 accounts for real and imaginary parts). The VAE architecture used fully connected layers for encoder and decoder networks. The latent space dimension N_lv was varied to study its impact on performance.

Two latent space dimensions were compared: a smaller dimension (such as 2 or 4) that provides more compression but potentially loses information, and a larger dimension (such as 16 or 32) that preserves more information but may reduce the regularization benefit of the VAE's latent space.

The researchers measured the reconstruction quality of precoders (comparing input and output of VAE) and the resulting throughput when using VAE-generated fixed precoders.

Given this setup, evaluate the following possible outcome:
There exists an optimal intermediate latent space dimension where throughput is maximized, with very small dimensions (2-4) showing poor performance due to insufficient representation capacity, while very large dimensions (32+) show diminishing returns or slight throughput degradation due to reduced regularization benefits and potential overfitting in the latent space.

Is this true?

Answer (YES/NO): NO